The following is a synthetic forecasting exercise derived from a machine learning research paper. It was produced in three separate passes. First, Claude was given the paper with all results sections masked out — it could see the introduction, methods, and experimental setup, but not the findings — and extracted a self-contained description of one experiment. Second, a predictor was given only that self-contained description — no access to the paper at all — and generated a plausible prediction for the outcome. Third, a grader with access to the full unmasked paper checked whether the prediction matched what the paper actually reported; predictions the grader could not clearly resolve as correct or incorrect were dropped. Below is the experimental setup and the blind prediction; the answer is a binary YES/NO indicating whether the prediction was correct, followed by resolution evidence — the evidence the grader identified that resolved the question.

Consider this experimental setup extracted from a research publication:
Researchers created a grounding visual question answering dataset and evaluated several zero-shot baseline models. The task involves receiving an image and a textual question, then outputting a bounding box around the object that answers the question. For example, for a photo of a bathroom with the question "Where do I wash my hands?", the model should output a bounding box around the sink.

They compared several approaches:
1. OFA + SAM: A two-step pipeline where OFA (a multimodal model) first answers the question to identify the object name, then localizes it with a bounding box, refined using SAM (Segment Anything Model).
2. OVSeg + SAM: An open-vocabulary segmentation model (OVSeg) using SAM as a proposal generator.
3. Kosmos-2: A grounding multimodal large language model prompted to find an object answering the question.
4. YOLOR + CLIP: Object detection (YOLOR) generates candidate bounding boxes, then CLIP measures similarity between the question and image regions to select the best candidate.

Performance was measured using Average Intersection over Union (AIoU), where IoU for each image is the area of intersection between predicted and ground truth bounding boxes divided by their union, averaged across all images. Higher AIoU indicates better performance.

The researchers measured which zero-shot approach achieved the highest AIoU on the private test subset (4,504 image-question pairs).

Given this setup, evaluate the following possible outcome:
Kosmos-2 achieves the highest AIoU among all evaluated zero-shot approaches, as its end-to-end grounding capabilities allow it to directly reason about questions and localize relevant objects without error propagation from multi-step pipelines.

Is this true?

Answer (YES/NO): NO